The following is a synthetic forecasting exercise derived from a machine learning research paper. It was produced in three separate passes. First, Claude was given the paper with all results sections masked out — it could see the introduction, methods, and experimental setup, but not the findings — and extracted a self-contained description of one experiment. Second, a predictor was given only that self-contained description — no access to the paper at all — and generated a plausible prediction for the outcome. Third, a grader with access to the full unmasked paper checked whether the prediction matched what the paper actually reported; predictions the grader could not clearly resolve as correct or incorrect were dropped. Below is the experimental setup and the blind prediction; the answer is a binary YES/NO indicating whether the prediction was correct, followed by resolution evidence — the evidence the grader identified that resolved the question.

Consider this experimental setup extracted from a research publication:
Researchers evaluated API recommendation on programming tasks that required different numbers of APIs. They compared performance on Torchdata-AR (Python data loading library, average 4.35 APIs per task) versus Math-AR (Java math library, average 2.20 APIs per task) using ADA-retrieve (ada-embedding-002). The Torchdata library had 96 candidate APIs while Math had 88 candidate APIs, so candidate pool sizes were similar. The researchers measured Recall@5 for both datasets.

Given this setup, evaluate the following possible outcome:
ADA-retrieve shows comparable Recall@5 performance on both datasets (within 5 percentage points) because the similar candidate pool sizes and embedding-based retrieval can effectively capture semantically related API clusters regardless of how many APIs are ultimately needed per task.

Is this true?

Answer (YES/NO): YES